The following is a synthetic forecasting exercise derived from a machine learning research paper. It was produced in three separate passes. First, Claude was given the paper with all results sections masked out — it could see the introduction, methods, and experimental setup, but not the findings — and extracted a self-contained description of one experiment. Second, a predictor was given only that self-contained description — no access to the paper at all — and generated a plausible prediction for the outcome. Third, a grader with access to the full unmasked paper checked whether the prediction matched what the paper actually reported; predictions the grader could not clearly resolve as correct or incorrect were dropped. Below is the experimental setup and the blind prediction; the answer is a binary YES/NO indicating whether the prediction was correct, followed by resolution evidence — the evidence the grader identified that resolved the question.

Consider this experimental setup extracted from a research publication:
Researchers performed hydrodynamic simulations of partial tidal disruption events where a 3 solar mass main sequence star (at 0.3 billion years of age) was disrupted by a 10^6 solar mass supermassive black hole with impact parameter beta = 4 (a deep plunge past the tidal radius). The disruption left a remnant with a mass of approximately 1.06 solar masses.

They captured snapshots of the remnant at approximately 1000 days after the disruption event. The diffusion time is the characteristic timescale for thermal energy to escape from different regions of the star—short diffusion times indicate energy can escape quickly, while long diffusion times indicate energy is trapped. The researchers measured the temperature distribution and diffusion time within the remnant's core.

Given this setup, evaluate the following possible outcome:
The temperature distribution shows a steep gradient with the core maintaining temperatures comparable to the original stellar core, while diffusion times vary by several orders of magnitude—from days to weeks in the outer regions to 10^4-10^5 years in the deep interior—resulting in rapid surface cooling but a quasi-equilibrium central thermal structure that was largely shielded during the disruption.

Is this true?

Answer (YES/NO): NO